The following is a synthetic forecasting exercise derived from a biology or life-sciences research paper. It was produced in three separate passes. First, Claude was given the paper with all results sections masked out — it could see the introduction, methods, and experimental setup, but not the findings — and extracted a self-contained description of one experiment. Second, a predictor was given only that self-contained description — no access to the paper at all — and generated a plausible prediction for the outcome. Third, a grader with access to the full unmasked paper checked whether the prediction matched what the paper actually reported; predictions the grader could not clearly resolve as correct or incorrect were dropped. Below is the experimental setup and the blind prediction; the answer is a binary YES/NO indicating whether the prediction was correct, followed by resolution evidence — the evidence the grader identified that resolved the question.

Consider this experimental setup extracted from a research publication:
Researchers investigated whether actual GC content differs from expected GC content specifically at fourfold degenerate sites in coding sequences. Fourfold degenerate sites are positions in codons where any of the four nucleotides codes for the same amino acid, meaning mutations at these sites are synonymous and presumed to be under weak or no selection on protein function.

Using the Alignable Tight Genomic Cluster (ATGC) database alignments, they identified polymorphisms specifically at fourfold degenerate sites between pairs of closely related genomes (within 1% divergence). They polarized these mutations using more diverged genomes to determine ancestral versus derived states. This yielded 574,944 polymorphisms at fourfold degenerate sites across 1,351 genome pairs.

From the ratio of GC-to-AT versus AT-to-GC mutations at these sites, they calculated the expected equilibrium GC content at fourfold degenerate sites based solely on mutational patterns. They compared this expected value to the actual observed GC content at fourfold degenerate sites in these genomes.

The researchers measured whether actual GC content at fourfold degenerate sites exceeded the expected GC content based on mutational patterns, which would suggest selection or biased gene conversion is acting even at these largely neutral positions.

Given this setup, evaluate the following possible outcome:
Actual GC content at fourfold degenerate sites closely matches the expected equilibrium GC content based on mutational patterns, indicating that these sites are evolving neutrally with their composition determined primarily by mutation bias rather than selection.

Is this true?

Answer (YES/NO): NO